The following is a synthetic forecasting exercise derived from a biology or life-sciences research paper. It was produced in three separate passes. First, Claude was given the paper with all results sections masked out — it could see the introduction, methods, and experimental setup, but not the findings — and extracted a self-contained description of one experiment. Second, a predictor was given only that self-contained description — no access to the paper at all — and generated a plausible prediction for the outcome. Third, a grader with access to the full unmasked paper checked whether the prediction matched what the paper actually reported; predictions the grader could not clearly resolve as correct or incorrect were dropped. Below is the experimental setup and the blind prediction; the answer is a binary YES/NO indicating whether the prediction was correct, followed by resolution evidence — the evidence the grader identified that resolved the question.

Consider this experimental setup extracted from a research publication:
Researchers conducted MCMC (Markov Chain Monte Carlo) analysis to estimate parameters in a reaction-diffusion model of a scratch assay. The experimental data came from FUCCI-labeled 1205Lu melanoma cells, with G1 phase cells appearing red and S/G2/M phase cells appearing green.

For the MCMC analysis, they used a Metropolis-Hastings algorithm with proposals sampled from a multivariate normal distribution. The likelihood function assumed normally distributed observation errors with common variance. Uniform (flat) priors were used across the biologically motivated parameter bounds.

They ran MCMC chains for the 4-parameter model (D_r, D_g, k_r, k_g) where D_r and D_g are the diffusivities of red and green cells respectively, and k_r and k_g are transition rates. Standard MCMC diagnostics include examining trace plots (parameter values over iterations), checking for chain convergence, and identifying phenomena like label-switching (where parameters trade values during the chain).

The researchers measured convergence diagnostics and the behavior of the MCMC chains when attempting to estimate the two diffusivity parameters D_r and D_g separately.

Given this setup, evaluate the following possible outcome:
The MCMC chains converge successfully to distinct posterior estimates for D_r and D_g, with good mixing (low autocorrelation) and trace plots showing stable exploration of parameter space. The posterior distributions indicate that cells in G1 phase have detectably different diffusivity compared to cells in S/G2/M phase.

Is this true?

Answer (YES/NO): NO